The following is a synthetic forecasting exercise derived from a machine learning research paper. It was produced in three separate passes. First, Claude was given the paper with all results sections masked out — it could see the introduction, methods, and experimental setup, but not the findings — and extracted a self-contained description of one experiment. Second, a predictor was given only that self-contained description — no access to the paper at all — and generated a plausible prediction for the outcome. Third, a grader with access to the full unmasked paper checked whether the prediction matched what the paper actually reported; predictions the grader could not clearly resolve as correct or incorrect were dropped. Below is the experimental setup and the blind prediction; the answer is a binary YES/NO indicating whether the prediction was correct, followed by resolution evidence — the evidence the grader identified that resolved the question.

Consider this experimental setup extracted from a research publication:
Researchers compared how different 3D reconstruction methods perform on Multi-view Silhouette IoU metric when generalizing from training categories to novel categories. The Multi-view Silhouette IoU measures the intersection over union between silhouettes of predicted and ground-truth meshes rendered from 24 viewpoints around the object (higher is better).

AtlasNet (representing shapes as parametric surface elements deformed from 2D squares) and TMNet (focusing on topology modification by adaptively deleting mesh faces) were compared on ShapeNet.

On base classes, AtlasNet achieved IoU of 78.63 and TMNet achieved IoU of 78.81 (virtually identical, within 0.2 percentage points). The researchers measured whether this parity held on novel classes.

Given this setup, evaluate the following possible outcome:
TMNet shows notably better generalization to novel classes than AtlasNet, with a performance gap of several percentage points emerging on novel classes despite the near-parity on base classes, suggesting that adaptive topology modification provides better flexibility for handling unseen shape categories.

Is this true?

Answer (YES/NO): NO